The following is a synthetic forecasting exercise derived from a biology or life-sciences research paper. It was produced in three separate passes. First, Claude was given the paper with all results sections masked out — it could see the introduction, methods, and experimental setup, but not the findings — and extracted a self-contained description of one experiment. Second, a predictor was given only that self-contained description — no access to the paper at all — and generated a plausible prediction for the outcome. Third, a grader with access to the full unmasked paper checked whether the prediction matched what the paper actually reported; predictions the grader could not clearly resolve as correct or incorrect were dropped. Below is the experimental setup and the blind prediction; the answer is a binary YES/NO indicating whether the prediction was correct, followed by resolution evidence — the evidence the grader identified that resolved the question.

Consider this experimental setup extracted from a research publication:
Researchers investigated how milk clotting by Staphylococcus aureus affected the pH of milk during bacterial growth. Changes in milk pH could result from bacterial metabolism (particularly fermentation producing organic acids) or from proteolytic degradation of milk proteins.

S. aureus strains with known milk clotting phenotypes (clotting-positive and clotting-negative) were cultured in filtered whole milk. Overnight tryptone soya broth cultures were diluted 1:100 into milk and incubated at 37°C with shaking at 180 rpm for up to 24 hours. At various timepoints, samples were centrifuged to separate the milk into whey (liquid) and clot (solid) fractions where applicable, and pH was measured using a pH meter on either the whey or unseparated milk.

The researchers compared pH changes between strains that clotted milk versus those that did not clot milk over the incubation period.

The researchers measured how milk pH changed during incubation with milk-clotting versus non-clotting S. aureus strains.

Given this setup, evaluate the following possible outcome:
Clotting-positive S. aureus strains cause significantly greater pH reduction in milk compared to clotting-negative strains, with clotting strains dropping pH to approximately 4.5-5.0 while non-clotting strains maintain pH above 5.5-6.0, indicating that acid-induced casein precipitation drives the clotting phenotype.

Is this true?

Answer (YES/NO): NO